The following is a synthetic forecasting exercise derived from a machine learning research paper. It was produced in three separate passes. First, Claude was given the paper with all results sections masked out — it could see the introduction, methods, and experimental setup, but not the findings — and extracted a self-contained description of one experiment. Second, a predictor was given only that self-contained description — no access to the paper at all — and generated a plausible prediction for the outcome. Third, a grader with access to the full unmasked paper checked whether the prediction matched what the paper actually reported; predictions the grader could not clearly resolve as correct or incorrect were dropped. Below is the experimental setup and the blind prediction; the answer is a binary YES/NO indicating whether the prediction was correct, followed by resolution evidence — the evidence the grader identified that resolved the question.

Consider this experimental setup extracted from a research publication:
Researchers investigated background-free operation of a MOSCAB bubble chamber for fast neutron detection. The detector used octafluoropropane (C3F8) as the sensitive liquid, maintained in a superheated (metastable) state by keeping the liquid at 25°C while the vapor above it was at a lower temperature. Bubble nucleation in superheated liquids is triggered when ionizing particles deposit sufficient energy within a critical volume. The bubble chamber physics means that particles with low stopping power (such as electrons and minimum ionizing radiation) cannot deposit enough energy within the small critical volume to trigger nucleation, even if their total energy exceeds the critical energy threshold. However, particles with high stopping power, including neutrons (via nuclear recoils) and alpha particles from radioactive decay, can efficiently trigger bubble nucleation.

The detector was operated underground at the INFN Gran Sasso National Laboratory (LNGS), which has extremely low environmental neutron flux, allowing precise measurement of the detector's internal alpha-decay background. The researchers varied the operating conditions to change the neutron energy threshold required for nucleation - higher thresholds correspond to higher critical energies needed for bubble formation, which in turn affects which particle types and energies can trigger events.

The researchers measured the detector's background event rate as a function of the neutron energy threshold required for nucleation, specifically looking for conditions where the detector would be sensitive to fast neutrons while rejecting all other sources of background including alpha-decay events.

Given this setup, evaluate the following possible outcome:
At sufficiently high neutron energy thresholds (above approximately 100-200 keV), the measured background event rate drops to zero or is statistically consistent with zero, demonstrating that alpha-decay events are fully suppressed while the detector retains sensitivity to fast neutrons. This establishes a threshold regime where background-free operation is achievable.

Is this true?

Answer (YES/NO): NO